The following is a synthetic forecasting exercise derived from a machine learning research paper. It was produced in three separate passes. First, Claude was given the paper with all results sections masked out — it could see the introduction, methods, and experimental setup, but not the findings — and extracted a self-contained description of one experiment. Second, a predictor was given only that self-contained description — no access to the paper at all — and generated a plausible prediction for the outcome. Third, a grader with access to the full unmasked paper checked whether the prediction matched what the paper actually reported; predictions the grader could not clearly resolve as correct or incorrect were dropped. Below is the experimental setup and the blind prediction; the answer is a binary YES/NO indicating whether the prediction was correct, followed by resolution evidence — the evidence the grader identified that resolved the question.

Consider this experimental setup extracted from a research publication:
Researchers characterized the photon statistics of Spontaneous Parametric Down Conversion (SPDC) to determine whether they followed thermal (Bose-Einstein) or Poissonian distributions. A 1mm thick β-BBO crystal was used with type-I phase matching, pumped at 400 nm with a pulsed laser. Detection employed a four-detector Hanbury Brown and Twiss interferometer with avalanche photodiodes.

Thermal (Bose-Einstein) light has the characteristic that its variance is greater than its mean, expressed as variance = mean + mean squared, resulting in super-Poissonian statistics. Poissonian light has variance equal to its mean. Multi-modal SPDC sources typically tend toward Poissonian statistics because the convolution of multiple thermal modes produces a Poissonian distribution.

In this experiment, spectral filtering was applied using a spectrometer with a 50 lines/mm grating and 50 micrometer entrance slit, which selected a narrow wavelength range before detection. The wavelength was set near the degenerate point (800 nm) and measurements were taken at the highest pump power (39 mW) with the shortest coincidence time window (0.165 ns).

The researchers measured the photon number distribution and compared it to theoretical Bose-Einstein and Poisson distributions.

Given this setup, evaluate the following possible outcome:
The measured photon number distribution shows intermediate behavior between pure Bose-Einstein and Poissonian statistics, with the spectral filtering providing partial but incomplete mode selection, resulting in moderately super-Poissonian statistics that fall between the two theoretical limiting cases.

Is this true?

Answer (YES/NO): NO